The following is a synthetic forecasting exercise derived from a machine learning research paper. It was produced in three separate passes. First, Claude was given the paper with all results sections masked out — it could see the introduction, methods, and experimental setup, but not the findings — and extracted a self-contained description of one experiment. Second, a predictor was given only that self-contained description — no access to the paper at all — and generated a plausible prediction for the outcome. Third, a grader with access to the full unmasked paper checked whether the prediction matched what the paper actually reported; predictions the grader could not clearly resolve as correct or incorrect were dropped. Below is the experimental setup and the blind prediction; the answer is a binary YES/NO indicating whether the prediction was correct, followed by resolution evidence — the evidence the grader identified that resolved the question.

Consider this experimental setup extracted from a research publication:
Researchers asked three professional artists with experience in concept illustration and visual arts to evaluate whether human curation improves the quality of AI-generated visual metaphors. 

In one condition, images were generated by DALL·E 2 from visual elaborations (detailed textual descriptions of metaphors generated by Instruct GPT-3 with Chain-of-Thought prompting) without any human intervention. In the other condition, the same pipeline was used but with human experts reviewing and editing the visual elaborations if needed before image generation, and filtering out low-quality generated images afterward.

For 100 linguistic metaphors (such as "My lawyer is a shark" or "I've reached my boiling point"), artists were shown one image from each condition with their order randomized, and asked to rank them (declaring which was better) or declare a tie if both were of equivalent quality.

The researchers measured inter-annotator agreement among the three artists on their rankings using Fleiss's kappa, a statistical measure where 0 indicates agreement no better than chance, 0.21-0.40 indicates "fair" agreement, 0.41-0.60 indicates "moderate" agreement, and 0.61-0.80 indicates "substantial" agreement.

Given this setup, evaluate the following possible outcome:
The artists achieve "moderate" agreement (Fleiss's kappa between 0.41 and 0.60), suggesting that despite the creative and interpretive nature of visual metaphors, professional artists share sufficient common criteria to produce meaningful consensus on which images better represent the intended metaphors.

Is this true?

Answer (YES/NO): YES